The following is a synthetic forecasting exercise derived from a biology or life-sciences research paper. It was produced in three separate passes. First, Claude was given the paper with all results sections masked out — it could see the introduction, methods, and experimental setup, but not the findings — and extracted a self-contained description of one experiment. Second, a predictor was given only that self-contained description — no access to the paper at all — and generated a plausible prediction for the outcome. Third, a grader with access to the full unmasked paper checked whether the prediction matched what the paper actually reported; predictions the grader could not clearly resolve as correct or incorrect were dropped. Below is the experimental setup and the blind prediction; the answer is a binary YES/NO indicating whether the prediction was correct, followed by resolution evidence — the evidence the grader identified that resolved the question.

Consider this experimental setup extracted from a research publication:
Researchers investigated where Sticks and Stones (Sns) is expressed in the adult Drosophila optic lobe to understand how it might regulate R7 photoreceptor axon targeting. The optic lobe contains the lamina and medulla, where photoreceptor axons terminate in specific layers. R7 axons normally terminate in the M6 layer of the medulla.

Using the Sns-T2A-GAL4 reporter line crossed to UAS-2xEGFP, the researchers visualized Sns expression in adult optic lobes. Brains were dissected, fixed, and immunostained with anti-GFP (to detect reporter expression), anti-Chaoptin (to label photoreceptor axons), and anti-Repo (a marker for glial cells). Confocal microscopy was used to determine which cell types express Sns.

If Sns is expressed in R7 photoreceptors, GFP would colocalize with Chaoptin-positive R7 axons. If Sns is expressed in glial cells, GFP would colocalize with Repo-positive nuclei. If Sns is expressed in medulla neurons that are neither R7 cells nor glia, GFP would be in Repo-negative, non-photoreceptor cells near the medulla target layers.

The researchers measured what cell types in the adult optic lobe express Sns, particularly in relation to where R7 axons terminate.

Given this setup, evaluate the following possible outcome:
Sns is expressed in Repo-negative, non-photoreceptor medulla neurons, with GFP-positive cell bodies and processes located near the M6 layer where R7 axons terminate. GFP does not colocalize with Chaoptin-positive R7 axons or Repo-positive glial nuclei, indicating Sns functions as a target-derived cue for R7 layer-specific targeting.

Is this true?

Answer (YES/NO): NO